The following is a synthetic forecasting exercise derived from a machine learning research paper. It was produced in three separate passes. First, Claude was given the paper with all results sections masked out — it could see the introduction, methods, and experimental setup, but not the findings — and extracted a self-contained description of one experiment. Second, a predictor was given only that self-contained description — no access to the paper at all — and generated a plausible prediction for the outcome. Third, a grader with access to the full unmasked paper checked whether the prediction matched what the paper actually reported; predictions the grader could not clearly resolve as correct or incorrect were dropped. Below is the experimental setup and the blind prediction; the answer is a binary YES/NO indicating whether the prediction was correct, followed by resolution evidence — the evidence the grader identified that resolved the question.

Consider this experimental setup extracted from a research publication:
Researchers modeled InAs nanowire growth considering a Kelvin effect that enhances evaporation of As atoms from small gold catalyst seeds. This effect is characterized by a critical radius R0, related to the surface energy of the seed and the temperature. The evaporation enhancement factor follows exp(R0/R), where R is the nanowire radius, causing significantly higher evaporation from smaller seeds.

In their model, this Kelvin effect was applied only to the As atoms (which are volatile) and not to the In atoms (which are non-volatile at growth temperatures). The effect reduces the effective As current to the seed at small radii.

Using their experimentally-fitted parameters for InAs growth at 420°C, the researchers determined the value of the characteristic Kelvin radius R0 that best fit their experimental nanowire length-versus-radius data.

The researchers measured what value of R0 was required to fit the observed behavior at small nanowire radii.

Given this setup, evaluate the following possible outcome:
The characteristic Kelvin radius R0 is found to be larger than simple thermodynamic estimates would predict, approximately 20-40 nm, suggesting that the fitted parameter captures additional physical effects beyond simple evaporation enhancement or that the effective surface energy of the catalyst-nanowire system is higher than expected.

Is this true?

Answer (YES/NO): NO